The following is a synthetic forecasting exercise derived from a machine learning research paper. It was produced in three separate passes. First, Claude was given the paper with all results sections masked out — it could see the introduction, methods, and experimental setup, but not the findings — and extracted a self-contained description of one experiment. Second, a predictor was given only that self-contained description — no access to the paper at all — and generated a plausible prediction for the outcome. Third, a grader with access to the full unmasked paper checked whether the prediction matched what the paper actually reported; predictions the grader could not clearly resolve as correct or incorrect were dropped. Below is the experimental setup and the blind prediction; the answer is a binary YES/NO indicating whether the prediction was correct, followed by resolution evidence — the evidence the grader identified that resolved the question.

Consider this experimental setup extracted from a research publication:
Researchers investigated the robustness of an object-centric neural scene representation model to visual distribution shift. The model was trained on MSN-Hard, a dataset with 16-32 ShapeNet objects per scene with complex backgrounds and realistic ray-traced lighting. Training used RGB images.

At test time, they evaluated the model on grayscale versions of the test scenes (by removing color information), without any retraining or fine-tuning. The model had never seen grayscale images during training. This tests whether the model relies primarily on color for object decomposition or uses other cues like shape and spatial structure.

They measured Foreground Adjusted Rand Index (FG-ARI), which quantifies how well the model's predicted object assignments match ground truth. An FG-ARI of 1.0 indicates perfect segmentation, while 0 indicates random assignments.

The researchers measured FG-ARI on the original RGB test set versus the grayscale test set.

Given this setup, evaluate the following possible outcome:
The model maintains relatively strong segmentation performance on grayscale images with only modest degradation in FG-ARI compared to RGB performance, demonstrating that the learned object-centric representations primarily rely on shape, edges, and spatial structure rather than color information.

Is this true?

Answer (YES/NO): YES